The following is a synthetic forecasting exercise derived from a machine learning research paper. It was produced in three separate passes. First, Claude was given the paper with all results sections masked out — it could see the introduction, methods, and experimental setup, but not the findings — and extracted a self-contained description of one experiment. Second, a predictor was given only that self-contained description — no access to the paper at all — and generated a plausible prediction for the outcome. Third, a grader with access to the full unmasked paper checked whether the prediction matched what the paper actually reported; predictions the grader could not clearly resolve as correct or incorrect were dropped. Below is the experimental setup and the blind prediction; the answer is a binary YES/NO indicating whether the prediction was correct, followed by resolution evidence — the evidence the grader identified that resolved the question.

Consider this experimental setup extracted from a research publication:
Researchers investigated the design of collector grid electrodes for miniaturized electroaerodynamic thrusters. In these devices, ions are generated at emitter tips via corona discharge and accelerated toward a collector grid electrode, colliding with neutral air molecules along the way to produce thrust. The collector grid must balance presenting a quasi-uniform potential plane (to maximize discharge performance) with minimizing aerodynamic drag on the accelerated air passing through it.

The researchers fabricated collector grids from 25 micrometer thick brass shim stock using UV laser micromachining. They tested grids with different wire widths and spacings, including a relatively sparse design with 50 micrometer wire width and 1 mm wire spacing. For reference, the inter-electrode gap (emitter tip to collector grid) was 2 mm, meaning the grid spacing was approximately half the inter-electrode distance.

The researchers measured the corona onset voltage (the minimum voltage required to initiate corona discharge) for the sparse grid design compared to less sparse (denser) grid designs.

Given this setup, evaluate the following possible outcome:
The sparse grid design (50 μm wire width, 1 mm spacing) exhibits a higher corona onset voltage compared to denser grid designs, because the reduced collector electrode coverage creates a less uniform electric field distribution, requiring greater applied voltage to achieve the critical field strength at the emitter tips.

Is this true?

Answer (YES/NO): NO